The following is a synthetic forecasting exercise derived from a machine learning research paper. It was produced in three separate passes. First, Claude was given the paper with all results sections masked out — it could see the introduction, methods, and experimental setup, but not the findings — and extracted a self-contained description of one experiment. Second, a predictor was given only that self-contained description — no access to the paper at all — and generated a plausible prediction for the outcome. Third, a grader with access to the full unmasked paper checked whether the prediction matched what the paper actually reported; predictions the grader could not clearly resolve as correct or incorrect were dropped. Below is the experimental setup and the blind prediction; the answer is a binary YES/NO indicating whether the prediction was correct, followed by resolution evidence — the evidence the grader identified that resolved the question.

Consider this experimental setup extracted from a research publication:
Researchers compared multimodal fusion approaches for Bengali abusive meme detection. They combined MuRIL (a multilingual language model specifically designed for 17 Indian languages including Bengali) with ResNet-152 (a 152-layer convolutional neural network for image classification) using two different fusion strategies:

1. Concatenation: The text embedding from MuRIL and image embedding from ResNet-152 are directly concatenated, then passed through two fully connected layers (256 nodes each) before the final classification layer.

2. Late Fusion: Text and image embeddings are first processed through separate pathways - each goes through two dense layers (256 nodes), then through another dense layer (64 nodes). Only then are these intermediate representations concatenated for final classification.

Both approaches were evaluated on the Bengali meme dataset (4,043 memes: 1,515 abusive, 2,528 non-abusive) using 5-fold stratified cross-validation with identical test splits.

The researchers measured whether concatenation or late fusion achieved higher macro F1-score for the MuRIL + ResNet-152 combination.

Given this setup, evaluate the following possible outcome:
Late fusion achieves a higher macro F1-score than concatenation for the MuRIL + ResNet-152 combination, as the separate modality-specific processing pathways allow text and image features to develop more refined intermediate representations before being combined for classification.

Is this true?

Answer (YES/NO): NO